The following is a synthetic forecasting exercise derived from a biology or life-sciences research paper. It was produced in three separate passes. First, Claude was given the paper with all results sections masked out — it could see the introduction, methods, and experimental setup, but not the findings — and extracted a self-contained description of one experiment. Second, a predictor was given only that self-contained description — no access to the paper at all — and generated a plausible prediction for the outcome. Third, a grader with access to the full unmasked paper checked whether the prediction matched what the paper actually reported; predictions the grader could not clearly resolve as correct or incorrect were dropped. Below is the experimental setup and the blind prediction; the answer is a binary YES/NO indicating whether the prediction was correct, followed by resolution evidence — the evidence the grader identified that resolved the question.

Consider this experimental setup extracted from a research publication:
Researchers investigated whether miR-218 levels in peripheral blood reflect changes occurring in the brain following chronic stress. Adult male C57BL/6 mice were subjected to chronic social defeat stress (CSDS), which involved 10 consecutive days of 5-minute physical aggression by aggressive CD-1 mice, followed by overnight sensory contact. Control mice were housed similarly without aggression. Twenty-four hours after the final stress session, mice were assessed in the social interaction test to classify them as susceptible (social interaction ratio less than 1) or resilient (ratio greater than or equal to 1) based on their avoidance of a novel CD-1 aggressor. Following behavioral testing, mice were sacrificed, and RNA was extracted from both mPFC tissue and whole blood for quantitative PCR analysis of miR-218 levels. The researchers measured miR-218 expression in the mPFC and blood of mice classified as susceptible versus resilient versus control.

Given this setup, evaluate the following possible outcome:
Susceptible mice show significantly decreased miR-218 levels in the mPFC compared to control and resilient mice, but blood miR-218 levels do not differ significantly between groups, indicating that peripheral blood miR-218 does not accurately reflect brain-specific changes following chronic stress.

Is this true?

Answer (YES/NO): NO